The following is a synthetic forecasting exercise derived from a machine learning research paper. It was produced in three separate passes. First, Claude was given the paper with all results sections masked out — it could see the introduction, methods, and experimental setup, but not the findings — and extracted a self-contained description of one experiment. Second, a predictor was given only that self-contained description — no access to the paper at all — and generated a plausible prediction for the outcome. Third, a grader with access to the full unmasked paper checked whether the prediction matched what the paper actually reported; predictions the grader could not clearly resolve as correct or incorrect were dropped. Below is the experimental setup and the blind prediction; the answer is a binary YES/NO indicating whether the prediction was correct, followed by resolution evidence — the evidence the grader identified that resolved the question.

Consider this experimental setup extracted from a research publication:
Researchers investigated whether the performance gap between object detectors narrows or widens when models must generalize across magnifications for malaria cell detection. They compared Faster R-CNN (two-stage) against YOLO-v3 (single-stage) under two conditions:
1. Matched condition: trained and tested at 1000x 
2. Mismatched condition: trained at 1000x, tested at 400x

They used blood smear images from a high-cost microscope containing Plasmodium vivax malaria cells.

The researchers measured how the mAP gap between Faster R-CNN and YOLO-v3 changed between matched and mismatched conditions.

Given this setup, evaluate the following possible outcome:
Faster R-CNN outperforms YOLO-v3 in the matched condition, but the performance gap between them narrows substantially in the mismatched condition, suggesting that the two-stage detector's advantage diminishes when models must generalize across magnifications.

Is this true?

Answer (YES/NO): NO